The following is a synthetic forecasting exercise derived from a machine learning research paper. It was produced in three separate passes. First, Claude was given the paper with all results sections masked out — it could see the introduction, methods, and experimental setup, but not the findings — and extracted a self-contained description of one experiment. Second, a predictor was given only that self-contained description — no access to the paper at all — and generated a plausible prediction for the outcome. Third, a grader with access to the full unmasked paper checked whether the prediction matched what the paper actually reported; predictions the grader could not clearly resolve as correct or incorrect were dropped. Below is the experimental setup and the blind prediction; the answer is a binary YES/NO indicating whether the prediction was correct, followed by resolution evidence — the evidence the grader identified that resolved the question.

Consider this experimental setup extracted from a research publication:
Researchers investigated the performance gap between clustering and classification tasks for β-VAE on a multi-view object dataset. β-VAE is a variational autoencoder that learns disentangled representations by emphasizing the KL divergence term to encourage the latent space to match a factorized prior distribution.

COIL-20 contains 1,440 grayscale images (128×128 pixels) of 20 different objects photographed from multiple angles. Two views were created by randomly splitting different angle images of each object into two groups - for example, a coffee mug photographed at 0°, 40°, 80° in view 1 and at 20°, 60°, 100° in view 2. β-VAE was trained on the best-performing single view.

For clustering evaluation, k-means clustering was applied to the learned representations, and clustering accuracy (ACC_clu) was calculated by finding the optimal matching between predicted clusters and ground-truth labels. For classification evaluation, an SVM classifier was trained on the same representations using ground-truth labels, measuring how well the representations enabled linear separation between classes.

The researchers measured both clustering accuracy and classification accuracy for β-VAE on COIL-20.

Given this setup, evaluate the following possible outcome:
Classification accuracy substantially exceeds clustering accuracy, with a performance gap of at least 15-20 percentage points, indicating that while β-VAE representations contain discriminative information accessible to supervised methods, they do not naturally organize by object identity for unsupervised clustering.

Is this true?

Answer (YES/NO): YES